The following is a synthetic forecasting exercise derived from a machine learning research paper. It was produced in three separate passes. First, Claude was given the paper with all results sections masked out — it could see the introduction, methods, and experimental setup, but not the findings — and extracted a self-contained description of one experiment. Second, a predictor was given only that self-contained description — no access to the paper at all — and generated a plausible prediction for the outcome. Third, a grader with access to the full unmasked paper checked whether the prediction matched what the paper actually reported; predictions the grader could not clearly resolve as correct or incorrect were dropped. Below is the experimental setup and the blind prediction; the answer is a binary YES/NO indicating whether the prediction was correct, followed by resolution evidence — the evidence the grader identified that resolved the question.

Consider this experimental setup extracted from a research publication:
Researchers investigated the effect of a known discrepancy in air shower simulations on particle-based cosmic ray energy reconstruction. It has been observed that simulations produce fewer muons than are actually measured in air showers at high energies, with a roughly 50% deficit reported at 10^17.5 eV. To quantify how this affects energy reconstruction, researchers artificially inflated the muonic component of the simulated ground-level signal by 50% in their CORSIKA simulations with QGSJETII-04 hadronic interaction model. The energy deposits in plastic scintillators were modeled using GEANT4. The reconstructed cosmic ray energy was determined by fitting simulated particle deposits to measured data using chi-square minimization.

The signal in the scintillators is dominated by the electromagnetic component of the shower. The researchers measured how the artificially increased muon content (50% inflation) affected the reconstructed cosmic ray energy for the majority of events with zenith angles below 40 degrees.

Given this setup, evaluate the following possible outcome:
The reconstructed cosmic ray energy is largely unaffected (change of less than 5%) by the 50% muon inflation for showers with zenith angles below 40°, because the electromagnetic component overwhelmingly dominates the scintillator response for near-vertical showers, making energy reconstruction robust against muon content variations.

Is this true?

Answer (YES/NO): NO